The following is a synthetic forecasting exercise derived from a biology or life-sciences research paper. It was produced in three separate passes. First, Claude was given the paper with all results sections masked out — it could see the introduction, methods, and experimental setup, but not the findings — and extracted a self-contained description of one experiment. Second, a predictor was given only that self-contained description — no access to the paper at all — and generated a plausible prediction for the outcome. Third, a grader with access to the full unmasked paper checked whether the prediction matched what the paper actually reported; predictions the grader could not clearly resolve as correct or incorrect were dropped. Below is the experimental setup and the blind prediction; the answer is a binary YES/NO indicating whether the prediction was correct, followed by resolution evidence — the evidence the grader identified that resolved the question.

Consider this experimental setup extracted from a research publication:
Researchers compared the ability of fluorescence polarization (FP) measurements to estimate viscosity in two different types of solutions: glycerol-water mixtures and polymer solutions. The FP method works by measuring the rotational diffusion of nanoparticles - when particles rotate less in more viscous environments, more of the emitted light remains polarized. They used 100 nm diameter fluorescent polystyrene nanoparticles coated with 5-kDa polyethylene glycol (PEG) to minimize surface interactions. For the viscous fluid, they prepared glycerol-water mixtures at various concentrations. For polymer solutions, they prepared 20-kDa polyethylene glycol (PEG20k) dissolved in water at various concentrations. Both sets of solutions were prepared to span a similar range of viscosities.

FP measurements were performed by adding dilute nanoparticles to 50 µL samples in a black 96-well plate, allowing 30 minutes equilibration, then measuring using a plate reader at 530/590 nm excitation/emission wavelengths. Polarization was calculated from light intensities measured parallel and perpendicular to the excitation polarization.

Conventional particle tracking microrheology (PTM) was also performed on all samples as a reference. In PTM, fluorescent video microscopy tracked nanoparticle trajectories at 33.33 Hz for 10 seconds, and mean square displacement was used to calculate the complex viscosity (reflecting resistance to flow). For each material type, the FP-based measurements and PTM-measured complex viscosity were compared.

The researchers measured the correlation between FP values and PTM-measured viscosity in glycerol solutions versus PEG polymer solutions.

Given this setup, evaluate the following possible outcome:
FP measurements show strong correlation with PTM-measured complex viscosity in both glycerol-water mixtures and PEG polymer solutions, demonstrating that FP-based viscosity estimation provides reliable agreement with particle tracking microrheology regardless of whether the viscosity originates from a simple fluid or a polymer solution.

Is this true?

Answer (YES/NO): NO